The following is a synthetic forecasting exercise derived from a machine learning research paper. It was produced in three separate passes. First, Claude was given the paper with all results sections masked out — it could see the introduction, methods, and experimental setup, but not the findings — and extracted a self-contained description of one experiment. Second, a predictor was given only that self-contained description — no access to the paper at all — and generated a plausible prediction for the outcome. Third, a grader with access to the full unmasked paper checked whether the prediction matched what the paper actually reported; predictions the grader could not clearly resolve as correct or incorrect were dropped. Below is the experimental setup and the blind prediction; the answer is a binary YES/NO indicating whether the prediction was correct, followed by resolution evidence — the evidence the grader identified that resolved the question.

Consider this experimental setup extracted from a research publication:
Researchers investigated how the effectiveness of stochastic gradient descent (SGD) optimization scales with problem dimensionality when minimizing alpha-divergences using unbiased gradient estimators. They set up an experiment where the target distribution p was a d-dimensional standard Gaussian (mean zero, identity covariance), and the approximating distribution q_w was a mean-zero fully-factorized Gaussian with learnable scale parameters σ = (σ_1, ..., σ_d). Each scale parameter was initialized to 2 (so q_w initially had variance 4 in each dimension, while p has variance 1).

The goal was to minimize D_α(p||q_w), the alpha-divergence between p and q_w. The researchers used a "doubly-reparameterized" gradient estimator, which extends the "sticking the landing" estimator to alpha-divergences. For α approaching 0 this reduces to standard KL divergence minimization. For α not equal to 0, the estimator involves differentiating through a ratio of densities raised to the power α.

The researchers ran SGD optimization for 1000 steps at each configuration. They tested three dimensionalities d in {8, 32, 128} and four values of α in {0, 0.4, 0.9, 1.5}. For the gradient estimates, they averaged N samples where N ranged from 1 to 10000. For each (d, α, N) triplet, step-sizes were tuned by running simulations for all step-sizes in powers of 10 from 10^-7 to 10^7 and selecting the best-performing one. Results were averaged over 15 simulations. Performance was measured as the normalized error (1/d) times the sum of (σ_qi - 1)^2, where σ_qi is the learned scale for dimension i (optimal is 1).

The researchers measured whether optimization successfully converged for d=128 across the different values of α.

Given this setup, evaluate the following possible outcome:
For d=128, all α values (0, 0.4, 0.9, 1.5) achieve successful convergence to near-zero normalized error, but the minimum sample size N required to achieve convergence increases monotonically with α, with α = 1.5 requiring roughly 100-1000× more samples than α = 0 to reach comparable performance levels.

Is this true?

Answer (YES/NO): NO